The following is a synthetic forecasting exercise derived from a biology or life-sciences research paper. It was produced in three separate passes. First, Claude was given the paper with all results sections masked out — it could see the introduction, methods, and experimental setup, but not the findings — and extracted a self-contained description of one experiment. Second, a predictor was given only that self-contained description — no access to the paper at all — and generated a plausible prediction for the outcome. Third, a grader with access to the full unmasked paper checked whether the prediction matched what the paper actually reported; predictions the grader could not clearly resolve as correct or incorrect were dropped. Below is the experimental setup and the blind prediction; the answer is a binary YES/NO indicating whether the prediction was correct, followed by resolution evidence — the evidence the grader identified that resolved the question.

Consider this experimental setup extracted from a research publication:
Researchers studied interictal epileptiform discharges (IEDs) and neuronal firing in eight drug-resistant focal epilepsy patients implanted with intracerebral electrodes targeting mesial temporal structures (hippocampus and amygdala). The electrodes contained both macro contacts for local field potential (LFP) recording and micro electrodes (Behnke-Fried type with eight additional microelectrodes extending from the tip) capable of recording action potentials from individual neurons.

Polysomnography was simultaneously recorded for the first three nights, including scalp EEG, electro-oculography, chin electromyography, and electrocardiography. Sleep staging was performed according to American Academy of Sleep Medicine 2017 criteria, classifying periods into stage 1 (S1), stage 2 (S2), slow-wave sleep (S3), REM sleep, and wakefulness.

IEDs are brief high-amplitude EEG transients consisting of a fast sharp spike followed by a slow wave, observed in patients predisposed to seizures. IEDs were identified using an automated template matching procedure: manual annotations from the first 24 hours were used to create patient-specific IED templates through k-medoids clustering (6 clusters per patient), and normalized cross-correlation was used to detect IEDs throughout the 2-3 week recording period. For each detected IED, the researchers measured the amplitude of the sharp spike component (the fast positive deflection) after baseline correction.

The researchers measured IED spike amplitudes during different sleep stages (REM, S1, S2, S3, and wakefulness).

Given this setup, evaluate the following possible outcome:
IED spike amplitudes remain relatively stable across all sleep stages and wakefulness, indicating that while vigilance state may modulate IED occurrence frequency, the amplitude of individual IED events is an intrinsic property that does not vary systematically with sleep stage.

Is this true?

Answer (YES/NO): NO